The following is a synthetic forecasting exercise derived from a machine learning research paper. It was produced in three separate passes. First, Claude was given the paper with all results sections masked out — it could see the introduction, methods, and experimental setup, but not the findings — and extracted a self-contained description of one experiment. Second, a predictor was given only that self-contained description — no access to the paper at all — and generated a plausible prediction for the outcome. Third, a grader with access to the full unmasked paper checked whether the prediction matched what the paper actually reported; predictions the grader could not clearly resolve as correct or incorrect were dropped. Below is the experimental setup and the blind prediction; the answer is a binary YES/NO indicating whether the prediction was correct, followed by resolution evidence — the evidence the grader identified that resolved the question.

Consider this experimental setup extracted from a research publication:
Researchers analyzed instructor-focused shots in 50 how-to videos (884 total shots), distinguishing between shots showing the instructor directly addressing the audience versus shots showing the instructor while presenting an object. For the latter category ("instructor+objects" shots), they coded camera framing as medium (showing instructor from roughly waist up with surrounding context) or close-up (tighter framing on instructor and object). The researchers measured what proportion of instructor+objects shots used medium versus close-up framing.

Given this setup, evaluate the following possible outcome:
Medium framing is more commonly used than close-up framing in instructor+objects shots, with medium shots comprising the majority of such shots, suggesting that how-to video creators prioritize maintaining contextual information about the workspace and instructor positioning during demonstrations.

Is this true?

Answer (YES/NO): YES